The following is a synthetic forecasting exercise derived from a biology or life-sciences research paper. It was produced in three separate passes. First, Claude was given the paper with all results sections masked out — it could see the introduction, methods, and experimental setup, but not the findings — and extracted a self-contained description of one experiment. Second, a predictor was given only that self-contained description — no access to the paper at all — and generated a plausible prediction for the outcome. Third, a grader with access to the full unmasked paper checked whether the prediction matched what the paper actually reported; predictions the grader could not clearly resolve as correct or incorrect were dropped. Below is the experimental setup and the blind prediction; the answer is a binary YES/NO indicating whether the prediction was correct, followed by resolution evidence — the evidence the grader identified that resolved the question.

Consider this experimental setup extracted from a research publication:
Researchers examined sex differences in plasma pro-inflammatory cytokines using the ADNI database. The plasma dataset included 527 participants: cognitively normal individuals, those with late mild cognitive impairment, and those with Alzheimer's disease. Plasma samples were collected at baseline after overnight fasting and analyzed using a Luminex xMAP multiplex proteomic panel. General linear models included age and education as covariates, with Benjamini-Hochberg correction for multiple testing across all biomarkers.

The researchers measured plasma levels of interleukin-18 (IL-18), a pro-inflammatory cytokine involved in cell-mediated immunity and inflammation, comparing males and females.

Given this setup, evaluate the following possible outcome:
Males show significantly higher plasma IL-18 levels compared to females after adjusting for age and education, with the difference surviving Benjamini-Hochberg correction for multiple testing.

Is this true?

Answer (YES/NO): YES